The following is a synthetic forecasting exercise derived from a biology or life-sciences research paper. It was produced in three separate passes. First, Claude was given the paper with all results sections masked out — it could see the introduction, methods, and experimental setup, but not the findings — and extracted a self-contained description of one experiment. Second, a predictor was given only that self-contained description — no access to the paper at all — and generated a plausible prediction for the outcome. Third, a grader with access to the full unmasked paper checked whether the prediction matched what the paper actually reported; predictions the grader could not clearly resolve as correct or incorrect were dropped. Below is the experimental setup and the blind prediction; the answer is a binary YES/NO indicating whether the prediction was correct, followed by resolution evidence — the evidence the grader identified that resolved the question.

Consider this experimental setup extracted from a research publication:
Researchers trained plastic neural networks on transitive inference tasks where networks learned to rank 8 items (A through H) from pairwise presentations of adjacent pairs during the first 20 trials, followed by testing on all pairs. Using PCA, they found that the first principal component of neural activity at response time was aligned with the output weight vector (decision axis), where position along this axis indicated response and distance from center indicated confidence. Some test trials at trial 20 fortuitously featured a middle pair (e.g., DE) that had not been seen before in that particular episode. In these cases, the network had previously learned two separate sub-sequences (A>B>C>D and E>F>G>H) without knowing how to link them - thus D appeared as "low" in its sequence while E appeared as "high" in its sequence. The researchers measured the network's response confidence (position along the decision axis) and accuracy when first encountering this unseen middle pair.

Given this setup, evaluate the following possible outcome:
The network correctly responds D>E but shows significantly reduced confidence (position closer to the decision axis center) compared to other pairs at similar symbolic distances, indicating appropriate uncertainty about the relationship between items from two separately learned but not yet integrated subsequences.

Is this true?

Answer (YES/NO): NO